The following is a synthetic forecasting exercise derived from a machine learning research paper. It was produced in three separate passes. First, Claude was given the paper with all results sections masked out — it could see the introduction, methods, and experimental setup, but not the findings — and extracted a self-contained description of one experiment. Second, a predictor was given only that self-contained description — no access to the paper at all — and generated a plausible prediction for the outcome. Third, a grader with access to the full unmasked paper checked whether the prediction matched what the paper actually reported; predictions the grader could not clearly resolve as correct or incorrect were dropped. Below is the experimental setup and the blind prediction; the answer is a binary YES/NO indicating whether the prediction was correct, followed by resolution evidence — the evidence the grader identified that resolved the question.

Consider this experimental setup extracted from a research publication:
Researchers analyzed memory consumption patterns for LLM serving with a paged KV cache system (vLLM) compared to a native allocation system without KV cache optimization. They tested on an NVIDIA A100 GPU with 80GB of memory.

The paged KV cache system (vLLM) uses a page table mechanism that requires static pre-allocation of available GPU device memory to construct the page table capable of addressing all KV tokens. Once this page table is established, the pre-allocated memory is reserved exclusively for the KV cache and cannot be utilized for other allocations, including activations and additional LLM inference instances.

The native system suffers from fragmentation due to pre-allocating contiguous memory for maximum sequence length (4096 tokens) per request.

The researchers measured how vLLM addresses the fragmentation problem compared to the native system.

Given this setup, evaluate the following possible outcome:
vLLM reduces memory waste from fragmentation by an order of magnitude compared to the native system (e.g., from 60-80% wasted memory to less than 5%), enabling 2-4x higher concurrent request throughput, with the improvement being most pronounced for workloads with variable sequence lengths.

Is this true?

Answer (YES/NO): NO